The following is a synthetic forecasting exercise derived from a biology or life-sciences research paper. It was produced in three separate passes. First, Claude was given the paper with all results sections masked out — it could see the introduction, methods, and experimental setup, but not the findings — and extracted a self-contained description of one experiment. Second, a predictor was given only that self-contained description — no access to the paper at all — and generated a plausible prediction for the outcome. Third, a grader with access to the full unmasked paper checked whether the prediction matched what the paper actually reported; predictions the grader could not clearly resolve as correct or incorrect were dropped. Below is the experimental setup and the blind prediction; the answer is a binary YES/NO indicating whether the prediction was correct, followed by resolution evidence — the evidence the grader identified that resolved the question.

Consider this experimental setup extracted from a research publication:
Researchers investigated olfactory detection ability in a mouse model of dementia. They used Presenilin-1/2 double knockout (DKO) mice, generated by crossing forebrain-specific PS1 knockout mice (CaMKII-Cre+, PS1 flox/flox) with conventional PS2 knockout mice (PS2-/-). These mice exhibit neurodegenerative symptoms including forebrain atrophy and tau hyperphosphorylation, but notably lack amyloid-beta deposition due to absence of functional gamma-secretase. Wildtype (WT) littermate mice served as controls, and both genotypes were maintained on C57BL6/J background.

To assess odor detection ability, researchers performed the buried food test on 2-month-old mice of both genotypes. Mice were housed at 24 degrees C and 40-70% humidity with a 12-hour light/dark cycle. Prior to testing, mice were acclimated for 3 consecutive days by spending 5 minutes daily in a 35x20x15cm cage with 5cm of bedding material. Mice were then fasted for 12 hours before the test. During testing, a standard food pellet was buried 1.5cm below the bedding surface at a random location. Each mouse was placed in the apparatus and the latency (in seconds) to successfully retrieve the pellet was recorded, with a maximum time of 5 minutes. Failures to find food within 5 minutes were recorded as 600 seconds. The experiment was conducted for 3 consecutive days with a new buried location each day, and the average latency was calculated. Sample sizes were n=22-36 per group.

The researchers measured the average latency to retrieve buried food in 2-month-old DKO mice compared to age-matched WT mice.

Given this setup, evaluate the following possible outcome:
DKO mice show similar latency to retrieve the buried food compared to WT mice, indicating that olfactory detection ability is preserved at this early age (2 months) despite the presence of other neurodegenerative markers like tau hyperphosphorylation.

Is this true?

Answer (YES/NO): NO